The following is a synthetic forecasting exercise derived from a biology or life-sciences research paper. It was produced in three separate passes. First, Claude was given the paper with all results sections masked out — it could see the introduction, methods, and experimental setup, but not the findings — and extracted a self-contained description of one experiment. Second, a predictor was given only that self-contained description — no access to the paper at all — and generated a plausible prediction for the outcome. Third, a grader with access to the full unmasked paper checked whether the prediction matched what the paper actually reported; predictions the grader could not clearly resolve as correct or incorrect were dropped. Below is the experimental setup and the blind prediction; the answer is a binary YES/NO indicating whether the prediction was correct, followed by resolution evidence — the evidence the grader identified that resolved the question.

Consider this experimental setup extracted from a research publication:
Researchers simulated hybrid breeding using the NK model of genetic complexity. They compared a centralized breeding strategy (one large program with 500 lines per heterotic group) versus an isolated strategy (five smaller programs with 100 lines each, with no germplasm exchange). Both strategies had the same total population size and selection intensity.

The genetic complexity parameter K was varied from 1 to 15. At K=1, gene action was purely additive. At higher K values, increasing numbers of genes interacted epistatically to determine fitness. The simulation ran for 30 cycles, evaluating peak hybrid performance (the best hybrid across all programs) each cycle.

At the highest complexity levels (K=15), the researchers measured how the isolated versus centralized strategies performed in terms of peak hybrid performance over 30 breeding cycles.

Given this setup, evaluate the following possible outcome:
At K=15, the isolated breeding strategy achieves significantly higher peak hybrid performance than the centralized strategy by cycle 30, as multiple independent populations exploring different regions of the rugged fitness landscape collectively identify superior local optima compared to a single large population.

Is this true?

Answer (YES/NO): YES